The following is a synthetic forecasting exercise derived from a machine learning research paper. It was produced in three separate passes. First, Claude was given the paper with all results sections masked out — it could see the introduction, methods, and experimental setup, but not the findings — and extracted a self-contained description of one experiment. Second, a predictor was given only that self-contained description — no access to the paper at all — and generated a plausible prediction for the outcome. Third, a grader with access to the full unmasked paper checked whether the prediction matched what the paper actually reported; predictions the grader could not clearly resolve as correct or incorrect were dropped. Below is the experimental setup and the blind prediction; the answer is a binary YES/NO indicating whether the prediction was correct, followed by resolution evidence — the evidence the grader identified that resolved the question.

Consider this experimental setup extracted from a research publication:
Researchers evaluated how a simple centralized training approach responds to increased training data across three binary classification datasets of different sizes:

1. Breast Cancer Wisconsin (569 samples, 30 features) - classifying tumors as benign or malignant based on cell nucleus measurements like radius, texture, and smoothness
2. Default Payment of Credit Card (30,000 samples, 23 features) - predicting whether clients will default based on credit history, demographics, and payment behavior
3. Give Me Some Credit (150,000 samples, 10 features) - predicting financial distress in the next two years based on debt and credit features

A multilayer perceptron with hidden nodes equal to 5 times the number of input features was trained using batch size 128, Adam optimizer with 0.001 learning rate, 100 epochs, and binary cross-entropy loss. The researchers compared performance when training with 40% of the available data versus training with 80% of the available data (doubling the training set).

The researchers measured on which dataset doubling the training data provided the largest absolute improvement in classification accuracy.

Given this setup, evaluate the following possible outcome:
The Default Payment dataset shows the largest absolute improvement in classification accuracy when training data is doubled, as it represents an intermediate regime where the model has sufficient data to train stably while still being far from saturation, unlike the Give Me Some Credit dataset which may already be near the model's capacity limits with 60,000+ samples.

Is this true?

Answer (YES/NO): NO